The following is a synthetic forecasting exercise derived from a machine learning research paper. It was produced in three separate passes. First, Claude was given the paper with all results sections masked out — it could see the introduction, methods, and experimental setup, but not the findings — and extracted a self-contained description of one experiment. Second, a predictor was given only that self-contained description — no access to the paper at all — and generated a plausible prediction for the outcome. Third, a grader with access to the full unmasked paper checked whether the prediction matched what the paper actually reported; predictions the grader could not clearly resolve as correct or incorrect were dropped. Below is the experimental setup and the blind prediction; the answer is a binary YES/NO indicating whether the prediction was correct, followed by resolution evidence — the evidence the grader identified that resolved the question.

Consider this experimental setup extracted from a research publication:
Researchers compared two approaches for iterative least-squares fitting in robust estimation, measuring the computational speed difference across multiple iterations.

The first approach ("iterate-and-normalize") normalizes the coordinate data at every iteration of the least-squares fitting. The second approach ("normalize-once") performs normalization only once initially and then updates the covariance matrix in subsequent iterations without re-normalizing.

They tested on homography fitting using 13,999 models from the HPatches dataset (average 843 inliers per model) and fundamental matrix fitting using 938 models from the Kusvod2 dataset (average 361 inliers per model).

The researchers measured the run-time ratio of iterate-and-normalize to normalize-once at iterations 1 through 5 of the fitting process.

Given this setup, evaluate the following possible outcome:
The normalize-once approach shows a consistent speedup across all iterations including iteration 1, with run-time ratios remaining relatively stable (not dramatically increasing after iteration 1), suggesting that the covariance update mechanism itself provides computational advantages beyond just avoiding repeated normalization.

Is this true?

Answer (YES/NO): NO